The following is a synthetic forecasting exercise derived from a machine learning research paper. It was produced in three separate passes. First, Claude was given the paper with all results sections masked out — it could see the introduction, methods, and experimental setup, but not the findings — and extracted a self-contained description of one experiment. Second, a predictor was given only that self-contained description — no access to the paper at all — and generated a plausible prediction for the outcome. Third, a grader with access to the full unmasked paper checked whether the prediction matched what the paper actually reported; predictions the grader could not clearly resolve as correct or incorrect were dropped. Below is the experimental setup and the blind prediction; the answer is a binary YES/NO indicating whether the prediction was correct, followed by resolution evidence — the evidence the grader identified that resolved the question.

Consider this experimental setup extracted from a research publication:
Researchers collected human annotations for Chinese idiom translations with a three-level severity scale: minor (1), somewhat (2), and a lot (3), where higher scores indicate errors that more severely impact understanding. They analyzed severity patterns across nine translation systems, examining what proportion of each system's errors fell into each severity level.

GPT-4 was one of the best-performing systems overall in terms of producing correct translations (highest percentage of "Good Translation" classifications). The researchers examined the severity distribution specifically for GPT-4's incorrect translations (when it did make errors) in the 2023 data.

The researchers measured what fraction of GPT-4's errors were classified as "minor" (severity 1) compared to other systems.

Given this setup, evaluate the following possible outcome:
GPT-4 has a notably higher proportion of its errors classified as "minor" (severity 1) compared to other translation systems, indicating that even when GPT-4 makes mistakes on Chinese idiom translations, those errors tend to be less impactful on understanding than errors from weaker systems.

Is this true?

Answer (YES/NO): NO